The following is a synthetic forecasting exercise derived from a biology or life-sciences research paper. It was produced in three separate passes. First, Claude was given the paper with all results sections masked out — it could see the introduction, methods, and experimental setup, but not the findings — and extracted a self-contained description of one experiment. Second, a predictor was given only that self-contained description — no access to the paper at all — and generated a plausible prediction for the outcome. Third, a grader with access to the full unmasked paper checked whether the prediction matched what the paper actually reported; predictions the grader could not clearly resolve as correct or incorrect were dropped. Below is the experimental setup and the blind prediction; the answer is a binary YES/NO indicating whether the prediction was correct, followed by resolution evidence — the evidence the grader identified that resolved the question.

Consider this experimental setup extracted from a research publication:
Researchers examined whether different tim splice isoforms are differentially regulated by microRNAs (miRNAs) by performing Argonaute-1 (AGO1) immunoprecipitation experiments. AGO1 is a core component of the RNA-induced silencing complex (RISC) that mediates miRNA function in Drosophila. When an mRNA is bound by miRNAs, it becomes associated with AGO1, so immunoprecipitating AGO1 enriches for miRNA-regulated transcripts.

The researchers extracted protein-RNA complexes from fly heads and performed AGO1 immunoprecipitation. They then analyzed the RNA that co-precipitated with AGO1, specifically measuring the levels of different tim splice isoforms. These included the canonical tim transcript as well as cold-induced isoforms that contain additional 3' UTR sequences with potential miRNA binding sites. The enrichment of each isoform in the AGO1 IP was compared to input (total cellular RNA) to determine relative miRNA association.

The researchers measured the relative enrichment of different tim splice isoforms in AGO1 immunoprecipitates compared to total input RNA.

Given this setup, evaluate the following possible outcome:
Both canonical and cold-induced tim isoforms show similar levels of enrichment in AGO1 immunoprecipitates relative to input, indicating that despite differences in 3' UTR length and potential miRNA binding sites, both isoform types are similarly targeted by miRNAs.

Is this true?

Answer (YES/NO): NO